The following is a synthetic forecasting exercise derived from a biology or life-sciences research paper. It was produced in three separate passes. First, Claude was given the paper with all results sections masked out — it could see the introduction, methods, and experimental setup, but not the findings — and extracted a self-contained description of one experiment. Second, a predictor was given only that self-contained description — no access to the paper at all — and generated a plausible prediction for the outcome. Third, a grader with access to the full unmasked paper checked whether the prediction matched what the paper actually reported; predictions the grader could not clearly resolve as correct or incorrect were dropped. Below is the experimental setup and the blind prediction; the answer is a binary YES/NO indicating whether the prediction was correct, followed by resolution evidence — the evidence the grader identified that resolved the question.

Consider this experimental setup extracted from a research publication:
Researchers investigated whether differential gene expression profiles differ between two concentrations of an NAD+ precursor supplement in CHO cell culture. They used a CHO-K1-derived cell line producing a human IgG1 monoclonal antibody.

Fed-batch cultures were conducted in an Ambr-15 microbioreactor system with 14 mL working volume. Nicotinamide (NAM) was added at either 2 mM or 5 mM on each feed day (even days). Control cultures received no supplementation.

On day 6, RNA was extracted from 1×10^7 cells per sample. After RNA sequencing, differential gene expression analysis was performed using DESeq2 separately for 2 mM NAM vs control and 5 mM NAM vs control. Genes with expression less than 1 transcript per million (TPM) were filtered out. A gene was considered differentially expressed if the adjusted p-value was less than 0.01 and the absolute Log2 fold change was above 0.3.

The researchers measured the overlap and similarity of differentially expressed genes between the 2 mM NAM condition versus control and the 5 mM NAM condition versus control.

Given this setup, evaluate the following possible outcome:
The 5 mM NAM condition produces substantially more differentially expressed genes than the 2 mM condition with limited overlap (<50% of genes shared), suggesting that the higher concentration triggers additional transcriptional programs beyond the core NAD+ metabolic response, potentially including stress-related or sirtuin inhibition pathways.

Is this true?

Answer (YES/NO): NO